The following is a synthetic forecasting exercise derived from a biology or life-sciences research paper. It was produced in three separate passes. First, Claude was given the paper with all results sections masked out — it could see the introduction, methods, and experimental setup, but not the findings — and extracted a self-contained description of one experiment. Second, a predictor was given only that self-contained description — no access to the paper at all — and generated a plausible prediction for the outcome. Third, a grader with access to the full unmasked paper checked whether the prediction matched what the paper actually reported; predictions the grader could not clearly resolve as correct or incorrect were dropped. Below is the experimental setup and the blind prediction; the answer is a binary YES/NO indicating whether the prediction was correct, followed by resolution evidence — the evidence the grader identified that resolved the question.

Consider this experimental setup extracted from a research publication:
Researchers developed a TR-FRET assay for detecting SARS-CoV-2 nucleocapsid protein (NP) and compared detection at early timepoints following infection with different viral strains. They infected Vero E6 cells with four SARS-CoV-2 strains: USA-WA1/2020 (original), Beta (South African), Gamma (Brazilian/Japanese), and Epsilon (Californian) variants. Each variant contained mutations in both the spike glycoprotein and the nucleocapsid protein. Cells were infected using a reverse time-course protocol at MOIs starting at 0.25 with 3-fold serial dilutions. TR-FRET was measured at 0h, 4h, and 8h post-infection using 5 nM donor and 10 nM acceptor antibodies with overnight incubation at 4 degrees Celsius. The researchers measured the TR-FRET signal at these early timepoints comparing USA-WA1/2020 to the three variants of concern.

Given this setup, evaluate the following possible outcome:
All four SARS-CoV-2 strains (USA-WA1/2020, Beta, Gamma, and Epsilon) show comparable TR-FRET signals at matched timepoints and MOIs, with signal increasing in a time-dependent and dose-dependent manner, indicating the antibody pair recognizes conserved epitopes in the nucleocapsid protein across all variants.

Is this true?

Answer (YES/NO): NO